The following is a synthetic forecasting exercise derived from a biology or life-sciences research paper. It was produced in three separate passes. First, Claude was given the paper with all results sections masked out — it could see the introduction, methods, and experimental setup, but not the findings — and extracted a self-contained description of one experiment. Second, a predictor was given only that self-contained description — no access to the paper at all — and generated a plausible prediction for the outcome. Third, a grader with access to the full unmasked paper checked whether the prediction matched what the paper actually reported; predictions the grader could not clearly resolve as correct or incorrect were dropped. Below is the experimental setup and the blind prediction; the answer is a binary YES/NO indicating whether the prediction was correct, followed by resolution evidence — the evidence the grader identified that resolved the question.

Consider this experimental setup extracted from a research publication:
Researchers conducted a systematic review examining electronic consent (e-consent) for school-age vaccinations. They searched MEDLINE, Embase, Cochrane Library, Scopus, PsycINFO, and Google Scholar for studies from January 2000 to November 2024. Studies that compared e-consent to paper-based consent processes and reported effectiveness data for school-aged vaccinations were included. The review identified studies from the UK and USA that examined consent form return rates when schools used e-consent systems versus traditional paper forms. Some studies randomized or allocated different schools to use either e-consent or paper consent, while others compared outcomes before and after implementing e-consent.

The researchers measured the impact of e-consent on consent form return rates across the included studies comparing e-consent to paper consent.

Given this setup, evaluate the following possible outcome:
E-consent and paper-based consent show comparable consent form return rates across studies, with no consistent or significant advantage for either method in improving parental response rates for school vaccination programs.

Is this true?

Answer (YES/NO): NO